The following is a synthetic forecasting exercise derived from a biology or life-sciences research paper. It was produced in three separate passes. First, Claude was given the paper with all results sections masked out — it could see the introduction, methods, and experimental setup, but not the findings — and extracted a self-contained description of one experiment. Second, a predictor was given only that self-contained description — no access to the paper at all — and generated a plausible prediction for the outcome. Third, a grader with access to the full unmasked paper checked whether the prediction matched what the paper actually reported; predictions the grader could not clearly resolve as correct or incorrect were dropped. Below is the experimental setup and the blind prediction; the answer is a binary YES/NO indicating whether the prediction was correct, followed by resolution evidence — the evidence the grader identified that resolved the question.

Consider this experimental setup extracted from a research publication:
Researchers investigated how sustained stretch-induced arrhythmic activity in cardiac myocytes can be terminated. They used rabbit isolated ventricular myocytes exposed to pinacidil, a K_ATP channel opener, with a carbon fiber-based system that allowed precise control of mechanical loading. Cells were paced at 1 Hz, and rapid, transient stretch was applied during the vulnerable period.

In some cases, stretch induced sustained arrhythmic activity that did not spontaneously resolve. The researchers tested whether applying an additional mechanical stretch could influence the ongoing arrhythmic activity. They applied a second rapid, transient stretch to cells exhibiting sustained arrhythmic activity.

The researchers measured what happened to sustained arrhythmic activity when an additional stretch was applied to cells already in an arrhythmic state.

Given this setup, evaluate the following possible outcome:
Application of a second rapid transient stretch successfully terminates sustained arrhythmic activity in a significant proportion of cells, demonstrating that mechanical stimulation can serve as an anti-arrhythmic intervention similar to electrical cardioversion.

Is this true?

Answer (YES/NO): NO